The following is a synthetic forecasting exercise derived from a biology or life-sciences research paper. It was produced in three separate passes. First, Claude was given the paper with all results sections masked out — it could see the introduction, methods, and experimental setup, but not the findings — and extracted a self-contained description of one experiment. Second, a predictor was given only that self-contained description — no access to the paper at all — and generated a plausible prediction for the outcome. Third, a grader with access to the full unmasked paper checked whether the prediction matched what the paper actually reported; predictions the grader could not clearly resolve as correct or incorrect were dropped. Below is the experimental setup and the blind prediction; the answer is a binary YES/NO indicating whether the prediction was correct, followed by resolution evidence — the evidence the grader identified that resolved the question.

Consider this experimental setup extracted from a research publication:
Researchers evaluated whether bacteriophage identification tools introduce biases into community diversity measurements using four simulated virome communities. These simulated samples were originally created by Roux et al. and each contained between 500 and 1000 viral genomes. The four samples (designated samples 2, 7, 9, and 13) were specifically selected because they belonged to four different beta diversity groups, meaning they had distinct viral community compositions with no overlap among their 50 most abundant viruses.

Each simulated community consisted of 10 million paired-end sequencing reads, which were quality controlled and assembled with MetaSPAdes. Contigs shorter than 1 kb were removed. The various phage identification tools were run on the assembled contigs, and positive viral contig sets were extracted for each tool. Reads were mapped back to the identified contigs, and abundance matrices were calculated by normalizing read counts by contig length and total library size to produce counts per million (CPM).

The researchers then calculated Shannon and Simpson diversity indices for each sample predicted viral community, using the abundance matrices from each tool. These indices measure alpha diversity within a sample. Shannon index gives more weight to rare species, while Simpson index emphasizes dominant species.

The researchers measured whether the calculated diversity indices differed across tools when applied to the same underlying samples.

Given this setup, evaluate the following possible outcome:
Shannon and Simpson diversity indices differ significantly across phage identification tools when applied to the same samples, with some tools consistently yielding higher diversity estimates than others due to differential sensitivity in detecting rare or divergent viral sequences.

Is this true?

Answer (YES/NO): NO